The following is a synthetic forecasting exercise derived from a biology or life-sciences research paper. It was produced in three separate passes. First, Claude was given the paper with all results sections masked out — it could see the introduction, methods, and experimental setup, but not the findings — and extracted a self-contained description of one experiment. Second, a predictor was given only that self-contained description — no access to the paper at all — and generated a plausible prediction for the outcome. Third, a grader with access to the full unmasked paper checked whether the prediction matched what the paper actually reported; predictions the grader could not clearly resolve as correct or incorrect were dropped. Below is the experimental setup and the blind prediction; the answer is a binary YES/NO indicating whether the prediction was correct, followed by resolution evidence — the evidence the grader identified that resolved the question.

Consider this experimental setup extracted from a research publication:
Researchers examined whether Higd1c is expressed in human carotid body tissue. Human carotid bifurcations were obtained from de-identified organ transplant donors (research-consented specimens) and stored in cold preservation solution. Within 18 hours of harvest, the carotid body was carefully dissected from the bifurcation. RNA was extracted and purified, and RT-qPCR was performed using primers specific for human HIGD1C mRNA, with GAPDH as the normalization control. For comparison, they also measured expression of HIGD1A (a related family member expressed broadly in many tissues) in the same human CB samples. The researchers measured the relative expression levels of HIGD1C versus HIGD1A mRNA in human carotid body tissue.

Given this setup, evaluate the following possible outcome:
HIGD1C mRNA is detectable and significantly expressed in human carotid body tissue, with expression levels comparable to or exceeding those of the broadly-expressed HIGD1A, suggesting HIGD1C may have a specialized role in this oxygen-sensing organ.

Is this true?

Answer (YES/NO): YES